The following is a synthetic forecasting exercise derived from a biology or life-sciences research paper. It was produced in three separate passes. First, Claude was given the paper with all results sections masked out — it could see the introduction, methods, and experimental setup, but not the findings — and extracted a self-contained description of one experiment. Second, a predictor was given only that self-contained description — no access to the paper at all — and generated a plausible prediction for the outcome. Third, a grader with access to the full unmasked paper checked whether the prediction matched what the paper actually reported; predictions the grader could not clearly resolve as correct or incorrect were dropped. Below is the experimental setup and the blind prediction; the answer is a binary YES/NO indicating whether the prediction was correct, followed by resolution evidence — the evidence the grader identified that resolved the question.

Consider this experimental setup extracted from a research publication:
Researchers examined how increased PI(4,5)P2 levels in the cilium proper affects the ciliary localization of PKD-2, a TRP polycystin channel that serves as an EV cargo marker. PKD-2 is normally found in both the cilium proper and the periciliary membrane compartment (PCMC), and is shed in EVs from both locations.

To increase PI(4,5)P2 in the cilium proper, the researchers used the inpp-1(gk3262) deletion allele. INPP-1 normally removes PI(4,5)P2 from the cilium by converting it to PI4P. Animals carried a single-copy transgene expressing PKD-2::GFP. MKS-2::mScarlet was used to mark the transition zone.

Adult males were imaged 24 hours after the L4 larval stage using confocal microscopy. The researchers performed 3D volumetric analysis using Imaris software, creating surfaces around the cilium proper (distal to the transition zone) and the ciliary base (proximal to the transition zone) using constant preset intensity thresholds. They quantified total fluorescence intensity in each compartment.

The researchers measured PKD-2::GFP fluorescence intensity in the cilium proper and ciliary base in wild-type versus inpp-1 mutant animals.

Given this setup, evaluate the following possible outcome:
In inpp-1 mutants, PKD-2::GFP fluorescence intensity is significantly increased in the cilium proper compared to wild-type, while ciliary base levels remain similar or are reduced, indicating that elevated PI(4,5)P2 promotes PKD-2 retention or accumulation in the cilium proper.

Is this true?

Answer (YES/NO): NO